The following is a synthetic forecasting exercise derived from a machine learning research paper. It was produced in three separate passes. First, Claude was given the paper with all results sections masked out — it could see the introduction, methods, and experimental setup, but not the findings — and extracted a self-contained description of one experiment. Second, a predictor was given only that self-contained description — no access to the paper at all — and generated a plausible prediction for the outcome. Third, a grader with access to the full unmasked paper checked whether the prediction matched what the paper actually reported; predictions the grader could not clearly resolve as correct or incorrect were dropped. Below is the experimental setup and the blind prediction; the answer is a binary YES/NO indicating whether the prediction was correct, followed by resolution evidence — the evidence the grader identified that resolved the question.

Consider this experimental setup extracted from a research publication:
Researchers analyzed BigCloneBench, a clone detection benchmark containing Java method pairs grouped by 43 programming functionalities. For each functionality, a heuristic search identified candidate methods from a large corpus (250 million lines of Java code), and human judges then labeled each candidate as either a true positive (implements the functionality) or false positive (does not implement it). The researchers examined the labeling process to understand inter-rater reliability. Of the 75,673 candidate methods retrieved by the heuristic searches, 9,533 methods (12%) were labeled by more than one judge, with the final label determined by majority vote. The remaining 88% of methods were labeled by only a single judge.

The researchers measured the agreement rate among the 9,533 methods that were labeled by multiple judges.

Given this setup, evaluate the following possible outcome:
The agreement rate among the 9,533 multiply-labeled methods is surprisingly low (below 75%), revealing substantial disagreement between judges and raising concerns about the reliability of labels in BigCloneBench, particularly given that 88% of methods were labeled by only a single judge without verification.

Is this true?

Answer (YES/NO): NO